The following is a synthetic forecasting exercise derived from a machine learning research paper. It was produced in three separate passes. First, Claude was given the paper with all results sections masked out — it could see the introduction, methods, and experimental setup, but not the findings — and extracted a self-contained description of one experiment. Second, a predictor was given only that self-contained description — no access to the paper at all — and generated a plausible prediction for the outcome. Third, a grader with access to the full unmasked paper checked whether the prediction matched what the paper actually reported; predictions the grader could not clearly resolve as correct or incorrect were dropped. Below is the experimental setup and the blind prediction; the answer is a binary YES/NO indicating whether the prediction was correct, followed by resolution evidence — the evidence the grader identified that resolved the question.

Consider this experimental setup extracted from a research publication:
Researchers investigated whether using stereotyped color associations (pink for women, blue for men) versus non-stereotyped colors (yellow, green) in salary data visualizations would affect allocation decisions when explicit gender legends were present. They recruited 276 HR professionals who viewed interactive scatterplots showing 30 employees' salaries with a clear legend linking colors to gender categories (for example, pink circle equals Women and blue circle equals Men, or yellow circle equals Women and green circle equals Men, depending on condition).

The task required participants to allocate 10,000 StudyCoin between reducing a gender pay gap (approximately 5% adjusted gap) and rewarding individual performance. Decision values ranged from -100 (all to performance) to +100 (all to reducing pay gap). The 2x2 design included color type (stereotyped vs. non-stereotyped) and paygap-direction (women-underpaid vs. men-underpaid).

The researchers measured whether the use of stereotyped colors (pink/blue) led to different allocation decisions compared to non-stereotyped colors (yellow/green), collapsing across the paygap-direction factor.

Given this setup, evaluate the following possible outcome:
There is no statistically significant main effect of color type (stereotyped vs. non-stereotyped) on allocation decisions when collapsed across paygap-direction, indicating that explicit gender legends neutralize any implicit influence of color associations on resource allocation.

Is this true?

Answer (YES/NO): YES